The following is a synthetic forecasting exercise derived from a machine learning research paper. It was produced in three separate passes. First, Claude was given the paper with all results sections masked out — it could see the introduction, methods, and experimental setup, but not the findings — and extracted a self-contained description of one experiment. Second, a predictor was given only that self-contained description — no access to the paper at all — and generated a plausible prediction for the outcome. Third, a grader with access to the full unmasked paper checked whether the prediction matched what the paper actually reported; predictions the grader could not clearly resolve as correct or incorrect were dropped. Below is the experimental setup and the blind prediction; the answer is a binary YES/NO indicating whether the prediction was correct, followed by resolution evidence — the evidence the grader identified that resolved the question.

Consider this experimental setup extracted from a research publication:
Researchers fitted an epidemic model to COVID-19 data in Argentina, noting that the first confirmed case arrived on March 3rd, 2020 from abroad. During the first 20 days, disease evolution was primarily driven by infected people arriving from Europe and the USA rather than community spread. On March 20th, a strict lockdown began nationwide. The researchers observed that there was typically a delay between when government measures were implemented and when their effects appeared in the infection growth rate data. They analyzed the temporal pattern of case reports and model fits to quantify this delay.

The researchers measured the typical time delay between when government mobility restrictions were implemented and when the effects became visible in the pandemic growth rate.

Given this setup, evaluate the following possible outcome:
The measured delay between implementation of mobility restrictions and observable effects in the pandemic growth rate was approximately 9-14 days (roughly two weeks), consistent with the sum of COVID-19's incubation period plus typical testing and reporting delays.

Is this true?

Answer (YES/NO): NO